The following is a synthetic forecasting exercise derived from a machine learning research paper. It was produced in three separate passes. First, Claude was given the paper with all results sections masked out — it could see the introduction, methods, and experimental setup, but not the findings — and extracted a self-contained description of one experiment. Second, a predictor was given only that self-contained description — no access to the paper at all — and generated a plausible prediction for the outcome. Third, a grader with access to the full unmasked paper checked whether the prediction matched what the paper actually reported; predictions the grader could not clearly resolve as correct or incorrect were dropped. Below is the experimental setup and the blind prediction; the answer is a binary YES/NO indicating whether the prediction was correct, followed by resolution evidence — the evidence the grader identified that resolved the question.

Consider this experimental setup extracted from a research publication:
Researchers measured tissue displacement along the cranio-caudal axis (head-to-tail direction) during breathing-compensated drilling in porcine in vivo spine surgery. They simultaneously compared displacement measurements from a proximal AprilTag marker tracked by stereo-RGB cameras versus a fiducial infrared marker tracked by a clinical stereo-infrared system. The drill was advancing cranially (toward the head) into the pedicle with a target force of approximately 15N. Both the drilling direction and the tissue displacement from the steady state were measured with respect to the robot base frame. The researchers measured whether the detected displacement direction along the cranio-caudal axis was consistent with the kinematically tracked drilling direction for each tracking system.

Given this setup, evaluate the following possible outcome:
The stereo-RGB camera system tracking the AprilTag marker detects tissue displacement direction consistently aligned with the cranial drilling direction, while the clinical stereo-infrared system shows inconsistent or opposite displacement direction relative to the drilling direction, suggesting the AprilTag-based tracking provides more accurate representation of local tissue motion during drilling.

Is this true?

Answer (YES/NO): YES